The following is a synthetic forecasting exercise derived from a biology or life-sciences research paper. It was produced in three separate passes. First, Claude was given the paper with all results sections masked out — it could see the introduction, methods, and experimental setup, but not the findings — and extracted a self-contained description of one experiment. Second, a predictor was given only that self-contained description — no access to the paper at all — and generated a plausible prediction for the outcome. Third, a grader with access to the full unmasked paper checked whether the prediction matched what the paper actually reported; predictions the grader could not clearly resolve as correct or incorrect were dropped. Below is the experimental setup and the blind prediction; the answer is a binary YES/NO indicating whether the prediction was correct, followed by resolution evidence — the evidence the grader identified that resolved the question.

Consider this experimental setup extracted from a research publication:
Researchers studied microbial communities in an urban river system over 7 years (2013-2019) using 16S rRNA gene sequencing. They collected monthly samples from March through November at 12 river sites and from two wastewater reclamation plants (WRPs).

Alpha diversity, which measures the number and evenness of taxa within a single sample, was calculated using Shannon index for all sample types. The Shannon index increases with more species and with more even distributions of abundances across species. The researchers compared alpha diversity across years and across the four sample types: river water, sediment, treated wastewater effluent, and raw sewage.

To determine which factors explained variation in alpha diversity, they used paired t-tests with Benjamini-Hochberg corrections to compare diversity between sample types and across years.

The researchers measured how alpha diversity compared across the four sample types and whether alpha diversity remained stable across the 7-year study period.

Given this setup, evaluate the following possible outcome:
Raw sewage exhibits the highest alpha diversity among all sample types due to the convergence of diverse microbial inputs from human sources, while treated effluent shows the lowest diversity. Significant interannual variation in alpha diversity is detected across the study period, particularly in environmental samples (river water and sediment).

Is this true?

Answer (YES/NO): NO